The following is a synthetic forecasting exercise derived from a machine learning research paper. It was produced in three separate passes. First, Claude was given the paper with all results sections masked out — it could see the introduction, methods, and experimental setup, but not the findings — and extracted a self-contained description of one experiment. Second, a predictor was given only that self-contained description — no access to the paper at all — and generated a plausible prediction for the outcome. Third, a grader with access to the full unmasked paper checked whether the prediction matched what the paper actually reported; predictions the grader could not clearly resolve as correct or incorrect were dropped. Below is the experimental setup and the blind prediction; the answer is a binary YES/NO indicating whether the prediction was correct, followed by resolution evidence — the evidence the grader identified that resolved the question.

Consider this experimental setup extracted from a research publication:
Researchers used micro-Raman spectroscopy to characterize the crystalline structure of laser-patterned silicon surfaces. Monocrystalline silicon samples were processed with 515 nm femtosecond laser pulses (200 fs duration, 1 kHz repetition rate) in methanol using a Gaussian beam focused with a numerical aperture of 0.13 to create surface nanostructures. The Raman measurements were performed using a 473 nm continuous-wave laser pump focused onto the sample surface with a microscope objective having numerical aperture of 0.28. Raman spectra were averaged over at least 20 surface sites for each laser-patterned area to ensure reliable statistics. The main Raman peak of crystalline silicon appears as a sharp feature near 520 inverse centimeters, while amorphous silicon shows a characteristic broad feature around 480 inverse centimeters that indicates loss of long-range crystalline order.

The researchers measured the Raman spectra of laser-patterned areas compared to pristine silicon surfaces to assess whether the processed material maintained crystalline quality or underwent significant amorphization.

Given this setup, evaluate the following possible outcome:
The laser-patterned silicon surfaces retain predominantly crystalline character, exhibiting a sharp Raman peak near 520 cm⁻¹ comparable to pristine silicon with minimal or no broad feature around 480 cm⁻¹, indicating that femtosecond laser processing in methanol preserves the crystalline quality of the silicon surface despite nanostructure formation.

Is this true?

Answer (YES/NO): NO